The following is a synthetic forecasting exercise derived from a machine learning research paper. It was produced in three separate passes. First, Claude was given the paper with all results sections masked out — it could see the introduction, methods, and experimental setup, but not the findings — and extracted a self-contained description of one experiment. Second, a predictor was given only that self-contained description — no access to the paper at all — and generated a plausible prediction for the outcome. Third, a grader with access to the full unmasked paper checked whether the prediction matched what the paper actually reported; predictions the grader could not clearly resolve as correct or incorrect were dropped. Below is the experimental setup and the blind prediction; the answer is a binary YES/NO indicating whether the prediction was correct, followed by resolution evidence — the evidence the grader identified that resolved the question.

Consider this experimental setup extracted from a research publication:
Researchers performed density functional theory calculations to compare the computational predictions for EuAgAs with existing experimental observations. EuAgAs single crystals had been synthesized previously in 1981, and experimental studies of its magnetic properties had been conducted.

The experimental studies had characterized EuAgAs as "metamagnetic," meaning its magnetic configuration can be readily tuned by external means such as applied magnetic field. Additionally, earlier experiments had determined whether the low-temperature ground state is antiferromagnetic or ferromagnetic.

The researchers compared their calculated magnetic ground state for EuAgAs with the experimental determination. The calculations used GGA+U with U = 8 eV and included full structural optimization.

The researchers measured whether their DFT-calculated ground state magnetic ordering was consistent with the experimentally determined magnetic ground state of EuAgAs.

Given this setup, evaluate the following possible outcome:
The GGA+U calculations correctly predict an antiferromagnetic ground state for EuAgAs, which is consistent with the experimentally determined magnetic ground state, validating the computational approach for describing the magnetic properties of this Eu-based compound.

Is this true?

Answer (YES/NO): YES